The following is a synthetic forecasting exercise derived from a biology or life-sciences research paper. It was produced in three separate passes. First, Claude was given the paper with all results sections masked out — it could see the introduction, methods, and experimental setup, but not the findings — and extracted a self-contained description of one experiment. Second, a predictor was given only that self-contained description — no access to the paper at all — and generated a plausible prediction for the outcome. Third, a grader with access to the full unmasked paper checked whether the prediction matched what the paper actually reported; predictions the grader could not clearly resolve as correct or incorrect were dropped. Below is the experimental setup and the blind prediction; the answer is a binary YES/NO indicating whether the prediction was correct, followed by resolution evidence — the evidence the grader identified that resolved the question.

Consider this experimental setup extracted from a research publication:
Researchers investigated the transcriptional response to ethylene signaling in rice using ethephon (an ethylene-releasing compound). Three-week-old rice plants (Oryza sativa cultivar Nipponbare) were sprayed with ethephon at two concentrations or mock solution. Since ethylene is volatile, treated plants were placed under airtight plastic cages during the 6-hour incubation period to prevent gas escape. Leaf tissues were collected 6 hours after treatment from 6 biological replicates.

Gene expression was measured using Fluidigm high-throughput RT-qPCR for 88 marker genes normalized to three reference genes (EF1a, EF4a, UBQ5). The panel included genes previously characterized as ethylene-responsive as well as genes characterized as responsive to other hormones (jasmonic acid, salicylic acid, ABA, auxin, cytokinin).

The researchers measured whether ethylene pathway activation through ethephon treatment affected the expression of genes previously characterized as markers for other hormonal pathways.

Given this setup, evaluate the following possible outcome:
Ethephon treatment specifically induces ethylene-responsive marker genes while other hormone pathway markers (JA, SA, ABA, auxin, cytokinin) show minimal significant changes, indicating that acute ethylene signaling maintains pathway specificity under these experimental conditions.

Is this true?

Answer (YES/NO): NO